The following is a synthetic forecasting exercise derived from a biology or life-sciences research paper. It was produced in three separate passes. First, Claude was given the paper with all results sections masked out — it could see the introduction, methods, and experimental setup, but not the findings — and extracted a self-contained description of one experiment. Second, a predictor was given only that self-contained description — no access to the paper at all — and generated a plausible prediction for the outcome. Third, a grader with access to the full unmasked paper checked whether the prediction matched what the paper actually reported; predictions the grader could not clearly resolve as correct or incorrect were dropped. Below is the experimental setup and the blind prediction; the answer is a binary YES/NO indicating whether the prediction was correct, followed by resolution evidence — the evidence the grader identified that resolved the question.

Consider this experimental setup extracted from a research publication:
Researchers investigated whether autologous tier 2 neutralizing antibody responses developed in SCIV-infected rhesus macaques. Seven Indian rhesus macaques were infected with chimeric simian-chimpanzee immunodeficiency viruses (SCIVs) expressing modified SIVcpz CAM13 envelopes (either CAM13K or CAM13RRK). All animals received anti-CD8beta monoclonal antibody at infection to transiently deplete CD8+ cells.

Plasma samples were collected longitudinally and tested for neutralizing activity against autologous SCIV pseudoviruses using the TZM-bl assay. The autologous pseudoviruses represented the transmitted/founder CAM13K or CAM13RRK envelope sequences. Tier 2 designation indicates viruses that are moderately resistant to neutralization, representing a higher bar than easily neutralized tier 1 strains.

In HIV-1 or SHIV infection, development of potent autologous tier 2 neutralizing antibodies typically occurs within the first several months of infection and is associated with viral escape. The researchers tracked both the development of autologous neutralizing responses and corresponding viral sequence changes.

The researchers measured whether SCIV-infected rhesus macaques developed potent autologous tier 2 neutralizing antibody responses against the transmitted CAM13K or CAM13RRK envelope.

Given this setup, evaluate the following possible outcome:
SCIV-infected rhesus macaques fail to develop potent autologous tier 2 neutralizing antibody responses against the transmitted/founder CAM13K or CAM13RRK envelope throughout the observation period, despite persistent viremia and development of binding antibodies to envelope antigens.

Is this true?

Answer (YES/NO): NO